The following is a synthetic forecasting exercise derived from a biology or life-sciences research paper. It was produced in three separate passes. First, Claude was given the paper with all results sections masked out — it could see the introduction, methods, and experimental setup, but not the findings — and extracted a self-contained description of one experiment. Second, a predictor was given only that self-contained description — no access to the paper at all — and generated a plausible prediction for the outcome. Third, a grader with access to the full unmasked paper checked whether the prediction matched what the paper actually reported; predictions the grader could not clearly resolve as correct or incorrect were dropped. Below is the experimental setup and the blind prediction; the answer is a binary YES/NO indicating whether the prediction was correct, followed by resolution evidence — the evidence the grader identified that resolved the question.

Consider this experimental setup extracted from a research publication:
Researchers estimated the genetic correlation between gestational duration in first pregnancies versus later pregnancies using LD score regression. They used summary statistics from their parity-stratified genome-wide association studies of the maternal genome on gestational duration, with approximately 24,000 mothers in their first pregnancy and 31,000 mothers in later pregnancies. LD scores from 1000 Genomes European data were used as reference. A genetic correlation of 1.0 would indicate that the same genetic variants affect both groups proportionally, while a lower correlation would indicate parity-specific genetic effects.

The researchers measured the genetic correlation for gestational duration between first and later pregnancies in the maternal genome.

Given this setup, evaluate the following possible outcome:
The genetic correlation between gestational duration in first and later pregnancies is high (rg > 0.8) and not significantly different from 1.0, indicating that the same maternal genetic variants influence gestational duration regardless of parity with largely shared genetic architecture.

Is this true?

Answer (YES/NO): NO